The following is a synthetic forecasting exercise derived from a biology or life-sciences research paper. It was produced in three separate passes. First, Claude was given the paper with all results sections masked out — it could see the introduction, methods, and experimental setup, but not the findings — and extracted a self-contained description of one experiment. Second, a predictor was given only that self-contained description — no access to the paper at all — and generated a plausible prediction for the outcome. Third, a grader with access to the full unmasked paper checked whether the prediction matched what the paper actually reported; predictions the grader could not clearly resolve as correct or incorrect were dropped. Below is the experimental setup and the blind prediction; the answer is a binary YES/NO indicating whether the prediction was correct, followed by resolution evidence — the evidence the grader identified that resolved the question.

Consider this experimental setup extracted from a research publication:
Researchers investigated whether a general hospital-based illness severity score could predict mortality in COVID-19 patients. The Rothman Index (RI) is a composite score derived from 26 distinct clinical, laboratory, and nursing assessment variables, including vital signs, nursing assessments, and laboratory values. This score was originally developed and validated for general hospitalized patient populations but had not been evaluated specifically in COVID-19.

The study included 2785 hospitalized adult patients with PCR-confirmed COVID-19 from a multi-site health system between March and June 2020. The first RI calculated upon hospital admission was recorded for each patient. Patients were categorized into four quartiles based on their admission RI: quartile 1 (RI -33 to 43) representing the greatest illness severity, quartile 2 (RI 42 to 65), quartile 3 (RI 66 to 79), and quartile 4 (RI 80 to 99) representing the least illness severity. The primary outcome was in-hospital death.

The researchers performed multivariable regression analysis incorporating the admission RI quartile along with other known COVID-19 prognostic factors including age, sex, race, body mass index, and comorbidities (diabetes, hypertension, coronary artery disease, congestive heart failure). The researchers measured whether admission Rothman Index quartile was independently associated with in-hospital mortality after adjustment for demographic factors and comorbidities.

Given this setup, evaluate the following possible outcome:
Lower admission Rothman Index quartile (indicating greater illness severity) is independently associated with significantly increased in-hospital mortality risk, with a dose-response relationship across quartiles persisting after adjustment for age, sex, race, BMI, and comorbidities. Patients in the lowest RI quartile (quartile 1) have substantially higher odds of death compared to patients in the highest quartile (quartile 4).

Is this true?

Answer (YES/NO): NO